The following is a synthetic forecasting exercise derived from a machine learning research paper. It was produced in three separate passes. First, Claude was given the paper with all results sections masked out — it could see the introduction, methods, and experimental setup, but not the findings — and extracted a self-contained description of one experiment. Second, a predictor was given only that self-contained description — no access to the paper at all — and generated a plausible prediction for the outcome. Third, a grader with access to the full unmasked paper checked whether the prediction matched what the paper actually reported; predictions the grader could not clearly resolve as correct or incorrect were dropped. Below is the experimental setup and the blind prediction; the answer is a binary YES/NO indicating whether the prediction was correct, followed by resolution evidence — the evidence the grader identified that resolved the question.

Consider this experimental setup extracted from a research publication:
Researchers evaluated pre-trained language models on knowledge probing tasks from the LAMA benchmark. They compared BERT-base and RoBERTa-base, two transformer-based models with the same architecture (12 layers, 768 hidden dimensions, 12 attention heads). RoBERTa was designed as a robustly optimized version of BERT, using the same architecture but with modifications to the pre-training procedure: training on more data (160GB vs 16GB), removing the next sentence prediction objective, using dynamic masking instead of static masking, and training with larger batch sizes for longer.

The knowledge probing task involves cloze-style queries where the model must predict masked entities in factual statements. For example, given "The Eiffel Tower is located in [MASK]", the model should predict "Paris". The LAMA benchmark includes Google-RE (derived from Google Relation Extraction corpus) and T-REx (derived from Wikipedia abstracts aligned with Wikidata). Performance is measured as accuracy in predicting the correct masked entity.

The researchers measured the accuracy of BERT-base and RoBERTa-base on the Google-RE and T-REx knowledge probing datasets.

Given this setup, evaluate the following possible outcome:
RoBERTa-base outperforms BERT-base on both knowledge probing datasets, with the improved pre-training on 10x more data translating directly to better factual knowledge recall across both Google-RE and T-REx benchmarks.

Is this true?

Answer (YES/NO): NO